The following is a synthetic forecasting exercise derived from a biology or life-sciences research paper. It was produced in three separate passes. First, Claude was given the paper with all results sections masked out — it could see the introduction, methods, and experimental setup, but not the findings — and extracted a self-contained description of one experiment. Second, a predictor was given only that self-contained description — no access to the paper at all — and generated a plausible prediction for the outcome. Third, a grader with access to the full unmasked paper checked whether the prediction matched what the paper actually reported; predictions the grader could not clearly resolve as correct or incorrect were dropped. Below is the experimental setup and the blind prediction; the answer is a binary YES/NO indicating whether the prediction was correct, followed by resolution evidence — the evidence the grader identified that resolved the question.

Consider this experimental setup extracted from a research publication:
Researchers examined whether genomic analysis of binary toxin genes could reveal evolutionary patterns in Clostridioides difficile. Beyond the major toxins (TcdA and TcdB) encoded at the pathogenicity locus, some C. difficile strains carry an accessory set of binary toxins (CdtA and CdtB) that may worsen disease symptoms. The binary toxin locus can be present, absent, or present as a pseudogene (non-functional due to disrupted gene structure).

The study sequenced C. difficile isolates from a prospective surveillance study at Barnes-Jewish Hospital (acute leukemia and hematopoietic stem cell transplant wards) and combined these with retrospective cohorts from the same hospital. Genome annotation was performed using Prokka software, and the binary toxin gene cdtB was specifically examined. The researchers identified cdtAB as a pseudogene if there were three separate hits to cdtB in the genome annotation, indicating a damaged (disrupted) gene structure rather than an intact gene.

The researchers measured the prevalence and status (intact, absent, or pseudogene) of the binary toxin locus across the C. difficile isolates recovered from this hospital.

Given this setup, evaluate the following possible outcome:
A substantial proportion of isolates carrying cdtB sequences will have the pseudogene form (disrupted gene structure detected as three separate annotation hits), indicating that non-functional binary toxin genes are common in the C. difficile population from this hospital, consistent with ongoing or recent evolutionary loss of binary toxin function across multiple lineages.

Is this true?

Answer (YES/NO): YES